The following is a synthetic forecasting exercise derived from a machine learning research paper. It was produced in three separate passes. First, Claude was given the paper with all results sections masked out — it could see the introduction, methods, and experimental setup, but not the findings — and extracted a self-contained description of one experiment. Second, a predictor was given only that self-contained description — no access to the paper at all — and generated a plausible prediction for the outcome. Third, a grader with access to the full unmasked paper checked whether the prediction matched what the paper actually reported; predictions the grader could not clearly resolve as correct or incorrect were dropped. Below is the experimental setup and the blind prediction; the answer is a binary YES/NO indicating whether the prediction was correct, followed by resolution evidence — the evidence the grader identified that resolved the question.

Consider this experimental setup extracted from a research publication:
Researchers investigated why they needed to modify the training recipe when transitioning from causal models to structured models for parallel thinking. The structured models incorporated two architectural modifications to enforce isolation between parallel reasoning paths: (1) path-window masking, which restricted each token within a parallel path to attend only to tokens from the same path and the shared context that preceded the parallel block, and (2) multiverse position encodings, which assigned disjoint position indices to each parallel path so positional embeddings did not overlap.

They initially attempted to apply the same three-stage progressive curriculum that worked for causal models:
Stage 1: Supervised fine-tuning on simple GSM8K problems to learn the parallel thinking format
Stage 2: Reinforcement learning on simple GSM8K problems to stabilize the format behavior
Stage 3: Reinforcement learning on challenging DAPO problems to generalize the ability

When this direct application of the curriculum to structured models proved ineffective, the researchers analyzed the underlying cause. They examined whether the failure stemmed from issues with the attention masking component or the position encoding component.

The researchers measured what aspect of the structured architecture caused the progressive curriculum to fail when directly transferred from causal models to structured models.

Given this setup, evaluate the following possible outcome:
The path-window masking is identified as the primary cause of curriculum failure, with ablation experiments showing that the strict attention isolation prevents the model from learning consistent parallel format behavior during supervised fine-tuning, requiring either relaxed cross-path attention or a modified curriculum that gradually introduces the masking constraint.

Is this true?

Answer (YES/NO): NO